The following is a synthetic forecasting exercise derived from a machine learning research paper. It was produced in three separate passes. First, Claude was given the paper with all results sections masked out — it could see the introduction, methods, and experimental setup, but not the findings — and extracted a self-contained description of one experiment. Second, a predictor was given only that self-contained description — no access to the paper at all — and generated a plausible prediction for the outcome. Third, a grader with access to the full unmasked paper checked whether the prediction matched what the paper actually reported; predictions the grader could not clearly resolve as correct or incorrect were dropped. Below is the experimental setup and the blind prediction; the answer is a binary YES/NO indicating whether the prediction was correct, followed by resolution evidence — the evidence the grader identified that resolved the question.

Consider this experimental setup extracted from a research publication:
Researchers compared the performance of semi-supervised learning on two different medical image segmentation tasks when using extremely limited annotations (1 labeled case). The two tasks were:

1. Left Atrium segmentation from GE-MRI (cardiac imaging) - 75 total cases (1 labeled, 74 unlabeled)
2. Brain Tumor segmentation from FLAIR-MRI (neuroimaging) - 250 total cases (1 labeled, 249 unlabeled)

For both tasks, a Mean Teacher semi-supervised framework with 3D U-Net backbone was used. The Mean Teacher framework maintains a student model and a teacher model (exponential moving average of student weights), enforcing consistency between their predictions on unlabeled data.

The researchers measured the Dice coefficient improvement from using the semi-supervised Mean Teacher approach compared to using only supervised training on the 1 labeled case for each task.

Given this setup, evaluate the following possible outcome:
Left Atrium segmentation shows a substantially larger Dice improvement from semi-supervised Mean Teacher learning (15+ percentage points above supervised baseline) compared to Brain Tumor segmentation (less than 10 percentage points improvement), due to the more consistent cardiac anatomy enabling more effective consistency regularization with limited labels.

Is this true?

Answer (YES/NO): NO